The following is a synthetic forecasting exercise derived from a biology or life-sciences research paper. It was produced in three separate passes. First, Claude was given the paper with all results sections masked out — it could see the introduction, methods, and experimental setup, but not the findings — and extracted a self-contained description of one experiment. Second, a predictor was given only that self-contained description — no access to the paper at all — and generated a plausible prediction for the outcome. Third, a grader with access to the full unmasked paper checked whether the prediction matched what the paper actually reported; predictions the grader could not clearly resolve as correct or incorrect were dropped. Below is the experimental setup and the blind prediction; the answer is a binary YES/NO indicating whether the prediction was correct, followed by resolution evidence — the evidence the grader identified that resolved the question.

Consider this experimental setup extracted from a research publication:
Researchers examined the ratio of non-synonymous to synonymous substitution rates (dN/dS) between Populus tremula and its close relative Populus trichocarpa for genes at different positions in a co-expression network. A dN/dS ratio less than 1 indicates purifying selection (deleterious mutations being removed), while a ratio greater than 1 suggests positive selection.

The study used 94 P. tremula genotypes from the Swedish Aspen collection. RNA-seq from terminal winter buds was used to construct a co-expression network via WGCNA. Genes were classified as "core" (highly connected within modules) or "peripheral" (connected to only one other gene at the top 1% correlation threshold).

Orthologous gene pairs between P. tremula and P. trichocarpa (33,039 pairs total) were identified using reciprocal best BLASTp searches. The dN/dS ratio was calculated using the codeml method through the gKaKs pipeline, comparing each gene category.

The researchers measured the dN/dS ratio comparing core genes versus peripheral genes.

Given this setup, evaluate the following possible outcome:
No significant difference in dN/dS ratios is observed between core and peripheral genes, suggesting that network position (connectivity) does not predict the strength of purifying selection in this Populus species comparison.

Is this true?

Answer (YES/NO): NO